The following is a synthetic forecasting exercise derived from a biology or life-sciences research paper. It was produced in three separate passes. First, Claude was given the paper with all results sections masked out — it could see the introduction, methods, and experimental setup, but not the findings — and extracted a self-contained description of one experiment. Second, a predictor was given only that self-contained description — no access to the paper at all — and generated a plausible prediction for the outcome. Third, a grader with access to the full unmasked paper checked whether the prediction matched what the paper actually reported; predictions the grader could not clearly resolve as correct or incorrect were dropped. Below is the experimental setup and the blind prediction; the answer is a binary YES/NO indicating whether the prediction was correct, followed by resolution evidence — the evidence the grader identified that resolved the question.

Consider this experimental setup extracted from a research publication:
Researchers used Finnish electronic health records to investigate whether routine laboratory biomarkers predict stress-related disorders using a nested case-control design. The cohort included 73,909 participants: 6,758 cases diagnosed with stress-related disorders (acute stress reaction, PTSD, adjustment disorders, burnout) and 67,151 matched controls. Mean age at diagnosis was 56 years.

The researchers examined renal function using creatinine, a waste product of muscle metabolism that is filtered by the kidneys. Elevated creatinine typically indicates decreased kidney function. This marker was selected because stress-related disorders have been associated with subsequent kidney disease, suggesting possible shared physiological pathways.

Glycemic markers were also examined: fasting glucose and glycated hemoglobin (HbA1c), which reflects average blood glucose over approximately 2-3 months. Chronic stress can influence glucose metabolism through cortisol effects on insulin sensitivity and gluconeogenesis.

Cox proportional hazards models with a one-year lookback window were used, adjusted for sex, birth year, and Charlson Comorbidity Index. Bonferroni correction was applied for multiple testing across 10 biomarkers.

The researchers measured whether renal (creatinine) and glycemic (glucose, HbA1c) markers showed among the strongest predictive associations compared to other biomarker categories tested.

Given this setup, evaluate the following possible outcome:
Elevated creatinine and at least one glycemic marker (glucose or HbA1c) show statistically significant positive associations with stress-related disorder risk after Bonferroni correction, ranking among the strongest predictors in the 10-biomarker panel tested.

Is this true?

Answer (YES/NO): NO